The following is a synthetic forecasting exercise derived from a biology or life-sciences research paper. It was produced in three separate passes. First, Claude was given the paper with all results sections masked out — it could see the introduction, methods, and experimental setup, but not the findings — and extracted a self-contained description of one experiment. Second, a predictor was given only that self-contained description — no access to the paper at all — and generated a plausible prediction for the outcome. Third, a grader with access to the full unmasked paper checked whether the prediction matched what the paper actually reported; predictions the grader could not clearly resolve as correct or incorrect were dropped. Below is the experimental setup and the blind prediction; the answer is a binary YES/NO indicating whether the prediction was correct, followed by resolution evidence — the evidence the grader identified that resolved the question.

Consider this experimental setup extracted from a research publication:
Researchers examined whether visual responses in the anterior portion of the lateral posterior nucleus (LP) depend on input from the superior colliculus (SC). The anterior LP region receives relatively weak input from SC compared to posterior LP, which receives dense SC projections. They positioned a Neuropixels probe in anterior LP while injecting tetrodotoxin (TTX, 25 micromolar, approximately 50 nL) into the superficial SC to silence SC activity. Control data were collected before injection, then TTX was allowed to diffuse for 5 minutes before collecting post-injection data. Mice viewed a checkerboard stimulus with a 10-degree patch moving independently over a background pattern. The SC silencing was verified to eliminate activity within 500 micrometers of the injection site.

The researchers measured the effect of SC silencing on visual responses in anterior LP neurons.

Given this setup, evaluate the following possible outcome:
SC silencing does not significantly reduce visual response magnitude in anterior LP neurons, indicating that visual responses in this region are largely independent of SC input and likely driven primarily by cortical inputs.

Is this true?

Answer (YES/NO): YES